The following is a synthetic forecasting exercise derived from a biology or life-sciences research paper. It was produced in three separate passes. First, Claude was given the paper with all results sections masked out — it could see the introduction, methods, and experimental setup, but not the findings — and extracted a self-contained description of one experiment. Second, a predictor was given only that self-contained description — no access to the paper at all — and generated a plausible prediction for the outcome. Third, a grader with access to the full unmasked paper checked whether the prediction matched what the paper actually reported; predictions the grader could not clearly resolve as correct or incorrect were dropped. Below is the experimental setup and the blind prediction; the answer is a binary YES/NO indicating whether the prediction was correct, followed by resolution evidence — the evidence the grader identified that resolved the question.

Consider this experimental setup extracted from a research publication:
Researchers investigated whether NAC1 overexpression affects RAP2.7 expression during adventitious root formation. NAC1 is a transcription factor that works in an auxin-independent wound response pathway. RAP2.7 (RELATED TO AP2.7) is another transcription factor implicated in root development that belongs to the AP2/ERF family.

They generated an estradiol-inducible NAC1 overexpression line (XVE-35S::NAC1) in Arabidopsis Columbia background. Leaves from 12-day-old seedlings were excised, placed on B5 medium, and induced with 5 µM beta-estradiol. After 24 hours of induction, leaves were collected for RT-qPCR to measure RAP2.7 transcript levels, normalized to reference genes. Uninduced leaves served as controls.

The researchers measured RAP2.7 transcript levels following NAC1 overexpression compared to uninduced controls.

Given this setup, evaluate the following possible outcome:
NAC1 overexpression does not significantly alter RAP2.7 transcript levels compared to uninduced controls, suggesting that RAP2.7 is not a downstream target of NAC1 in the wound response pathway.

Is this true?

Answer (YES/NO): YES